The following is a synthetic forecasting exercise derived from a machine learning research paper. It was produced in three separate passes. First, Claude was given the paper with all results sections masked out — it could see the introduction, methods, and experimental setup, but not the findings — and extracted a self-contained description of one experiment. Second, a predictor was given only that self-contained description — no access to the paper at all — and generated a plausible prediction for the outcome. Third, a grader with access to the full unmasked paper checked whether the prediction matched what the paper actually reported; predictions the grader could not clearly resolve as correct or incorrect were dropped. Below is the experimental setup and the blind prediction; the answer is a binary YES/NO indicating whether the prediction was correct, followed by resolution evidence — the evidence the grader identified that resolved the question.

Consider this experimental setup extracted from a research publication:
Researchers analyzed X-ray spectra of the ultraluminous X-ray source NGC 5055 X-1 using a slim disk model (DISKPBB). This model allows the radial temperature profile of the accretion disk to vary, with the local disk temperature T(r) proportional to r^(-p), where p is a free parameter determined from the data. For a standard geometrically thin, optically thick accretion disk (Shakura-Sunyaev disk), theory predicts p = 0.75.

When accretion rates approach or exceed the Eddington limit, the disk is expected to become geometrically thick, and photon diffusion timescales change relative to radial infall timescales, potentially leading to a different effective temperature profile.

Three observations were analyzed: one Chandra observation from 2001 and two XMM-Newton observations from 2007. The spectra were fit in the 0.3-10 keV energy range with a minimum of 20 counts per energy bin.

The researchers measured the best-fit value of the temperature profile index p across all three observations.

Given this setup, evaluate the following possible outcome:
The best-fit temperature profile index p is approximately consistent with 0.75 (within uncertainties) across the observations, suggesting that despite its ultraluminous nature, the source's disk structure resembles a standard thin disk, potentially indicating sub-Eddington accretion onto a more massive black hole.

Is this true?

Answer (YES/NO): NO